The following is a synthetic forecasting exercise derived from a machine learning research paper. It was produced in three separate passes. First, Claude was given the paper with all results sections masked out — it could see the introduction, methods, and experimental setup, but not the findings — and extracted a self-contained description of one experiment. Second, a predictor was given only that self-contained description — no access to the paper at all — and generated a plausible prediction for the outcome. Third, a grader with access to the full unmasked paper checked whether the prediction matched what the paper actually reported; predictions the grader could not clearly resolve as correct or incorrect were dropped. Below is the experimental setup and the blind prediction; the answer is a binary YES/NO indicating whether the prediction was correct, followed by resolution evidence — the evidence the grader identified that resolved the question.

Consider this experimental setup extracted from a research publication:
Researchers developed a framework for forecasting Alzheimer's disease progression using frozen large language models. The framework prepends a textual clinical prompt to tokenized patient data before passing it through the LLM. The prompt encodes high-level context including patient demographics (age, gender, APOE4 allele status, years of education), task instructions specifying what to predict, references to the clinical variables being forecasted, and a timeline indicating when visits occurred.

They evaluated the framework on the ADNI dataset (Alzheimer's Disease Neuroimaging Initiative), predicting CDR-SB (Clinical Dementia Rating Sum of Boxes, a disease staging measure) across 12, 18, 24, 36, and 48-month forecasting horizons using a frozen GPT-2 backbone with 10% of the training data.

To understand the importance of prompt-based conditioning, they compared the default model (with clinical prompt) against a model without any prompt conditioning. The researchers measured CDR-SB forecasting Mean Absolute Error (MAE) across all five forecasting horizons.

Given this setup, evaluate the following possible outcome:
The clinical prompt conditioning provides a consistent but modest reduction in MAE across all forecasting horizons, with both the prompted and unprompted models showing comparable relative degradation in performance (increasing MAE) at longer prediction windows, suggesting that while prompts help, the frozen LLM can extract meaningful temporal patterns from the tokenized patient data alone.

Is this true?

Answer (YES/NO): NO